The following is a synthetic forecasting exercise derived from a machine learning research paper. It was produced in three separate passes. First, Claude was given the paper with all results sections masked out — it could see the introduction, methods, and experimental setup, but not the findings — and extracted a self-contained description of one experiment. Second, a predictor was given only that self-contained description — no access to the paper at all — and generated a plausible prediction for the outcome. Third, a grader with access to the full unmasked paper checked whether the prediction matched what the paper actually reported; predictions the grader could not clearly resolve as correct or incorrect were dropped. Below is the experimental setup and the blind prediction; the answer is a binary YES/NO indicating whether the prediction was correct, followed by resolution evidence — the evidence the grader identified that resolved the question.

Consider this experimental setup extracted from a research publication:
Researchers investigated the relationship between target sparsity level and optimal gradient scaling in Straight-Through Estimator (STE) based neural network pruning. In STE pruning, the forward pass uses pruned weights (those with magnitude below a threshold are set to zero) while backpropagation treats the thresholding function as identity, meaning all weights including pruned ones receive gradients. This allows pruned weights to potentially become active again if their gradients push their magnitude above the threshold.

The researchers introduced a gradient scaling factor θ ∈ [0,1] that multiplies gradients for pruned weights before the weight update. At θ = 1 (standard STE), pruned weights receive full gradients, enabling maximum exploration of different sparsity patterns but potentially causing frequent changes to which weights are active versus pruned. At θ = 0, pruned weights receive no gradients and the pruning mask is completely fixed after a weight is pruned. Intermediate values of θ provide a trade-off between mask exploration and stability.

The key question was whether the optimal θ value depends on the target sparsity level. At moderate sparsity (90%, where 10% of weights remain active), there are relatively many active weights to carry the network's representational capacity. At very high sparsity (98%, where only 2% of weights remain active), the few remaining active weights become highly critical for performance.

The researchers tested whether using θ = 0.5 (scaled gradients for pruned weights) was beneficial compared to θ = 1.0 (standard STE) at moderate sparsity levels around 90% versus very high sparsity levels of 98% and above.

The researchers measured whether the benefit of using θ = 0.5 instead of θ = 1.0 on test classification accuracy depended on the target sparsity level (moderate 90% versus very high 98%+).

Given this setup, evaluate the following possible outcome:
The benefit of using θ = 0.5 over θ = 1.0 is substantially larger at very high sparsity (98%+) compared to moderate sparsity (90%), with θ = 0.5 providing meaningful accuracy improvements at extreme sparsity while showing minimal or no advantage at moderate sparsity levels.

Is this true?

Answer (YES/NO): YES